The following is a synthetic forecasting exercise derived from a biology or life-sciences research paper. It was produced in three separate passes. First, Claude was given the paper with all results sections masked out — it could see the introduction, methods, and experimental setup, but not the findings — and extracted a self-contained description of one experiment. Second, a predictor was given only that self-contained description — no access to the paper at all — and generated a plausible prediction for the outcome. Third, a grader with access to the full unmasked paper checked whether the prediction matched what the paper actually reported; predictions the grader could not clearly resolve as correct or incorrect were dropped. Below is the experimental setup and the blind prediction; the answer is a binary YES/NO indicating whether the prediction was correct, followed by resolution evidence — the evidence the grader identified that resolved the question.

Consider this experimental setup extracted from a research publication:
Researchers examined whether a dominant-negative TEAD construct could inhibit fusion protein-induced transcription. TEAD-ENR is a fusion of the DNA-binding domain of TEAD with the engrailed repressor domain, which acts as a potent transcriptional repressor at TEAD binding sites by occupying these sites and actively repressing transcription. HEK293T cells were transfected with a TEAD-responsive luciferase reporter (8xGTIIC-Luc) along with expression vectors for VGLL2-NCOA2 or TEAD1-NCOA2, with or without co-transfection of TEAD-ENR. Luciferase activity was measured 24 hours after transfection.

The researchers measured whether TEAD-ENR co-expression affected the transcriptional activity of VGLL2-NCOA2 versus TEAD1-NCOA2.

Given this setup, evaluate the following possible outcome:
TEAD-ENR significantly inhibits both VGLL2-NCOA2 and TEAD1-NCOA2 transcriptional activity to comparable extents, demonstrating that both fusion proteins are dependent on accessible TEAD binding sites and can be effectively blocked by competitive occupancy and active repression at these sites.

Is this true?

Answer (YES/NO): YES